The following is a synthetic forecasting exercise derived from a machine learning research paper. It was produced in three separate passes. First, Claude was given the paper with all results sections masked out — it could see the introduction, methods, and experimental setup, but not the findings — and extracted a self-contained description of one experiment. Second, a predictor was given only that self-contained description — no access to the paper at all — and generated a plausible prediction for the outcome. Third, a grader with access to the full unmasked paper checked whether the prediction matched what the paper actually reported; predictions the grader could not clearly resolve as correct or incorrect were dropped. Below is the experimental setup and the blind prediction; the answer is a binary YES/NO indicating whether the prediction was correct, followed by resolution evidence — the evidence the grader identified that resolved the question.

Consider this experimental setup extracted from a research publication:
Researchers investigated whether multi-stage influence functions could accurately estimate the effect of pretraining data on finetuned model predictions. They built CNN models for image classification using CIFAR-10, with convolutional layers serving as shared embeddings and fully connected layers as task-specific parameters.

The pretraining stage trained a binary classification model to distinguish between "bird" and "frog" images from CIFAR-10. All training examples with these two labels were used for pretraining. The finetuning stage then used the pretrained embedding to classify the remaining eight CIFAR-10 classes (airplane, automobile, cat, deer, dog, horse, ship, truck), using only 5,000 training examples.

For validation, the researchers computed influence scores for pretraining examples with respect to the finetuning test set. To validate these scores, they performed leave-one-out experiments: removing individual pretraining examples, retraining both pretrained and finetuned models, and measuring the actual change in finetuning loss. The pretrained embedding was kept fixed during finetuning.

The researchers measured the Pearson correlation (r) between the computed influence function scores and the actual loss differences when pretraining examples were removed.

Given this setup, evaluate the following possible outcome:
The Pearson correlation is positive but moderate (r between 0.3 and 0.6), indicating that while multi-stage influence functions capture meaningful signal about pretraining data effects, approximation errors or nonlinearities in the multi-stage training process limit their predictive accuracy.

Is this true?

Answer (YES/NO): NO